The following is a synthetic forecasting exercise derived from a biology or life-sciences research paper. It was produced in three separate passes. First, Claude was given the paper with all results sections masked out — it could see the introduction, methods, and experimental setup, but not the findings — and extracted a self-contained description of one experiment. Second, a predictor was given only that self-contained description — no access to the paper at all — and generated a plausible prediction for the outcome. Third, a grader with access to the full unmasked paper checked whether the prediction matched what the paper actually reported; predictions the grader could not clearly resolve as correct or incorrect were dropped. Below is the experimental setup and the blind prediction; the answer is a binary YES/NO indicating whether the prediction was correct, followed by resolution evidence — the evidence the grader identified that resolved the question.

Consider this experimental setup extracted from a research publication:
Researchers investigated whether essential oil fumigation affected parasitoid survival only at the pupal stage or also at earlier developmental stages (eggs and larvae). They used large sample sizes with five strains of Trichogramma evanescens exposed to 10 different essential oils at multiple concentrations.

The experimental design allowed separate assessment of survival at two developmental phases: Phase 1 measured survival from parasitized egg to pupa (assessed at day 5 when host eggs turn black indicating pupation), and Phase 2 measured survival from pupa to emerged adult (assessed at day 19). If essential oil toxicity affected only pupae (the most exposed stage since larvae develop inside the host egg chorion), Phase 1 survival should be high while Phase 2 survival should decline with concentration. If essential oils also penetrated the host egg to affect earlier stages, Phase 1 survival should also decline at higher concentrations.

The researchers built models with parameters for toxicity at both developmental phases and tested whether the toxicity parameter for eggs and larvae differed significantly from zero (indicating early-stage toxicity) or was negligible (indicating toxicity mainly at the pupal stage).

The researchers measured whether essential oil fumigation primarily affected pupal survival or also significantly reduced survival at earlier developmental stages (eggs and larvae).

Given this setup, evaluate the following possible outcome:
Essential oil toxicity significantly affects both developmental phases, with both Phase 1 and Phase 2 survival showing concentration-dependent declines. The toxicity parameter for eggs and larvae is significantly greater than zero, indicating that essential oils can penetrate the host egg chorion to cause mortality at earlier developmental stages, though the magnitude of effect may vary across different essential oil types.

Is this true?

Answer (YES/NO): YES